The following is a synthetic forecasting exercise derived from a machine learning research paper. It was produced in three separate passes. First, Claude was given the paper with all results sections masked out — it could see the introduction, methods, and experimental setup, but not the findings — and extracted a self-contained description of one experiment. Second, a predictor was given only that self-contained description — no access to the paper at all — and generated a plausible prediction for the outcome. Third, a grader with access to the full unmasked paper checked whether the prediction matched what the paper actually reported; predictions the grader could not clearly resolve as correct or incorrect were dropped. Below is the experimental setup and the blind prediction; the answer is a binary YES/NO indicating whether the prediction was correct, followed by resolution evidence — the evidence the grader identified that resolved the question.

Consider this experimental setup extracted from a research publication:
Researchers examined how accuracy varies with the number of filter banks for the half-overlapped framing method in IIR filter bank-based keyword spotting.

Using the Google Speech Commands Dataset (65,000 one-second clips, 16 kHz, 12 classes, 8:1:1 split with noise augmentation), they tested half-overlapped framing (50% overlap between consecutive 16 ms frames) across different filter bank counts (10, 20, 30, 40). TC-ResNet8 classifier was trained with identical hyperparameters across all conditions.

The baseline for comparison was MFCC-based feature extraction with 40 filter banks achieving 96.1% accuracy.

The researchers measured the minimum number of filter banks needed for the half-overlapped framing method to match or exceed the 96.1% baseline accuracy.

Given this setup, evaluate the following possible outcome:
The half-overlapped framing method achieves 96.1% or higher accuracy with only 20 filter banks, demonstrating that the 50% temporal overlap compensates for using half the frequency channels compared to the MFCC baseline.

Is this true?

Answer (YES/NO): NO